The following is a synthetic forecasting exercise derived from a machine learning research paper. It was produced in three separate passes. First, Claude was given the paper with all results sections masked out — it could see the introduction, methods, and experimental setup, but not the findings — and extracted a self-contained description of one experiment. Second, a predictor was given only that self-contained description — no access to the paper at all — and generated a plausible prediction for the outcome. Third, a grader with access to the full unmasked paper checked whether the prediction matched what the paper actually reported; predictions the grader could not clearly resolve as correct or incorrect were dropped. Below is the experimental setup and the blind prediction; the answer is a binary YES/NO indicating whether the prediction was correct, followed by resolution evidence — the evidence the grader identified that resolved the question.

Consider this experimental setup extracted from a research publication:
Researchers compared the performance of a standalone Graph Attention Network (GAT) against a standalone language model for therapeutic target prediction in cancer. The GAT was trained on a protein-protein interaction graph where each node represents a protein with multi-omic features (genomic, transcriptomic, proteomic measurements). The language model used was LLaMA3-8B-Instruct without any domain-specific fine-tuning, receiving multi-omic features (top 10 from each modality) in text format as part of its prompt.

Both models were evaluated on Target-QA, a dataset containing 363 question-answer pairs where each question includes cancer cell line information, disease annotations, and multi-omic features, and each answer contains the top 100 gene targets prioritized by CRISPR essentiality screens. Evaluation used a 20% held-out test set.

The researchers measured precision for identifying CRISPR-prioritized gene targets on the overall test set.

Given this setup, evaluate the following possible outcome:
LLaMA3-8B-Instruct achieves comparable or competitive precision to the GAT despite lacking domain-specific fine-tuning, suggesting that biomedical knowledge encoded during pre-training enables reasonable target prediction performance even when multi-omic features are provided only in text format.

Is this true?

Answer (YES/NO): NO